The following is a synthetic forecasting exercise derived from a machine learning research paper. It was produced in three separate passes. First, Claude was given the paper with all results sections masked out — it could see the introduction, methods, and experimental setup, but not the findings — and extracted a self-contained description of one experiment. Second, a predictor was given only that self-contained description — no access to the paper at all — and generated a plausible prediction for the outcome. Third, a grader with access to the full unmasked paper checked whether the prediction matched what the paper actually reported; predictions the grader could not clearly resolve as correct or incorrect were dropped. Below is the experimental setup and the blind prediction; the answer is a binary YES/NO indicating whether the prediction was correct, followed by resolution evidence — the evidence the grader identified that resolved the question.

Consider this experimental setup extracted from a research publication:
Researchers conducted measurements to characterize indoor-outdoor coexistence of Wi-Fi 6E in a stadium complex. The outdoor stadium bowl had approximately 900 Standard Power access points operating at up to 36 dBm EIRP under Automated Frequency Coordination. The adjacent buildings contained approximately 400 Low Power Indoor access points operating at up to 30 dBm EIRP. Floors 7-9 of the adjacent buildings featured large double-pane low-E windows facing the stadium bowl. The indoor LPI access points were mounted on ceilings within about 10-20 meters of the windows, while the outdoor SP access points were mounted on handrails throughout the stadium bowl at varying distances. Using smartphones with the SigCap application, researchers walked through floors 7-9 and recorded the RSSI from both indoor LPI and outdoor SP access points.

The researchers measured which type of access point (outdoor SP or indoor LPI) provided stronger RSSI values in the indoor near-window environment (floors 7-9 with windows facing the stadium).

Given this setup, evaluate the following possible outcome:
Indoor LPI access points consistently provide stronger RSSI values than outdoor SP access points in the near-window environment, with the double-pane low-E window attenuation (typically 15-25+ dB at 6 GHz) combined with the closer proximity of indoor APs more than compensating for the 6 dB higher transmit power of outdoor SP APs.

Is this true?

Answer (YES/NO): NO